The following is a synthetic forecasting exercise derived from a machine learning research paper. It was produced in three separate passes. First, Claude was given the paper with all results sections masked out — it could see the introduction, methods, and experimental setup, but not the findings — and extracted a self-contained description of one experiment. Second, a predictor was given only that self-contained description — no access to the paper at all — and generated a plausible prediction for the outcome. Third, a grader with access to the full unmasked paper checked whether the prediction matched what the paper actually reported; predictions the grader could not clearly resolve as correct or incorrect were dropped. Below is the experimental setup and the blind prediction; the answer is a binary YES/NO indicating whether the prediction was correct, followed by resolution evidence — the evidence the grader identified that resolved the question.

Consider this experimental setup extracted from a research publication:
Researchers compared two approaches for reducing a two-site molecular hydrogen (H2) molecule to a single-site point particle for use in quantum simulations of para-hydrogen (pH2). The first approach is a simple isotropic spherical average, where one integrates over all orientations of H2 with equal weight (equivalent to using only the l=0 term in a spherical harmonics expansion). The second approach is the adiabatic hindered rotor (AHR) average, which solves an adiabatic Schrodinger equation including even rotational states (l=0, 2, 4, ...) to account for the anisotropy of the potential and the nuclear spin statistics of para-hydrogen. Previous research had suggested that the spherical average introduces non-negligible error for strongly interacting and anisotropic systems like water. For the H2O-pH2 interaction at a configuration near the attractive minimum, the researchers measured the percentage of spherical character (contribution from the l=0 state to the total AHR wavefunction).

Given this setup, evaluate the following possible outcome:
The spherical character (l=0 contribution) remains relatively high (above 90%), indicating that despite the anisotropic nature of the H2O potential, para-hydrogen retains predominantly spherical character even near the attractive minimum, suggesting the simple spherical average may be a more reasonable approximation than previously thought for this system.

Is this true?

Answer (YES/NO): YES